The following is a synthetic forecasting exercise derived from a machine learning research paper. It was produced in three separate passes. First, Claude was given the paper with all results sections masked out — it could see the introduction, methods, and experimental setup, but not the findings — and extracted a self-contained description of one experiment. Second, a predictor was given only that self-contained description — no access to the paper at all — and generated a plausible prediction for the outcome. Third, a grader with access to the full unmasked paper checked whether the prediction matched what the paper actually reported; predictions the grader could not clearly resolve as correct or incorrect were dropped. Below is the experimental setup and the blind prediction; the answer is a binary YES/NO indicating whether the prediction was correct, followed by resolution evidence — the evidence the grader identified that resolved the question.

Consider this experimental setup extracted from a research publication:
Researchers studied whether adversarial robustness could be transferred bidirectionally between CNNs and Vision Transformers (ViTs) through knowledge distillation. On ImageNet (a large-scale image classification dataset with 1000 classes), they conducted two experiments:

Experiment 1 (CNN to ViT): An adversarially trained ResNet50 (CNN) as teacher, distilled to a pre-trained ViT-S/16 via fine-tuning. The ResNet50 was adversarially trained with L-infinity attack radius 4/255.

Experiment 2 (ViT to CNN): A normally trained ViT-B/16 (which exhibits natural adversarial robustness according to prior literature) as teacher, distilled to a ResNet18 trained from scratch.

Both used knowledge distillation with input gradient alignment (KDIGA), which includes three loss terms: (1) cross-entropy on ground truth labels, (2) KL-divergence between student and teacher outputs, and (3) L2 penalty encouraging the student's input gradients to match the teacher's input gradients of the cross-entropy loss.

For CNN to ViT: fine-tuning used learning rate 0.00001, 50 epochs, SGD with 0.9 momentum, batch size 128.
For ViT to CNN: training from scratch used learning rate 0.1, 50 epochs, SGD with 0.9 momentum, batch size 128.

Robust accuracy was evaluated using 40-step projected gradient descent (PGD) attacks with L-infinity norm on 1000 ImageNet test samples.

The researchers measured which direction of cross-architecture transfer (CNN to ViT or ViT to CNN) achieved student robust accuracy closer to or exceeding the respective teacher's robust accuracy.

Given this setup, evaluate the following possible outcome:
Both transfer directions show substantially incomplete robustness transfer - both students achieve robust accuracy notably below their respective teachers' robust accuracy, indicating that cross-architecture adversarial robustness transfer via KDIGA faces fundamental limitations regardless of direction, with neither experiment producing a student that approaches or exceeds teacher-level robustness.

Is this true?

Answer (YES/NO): NO